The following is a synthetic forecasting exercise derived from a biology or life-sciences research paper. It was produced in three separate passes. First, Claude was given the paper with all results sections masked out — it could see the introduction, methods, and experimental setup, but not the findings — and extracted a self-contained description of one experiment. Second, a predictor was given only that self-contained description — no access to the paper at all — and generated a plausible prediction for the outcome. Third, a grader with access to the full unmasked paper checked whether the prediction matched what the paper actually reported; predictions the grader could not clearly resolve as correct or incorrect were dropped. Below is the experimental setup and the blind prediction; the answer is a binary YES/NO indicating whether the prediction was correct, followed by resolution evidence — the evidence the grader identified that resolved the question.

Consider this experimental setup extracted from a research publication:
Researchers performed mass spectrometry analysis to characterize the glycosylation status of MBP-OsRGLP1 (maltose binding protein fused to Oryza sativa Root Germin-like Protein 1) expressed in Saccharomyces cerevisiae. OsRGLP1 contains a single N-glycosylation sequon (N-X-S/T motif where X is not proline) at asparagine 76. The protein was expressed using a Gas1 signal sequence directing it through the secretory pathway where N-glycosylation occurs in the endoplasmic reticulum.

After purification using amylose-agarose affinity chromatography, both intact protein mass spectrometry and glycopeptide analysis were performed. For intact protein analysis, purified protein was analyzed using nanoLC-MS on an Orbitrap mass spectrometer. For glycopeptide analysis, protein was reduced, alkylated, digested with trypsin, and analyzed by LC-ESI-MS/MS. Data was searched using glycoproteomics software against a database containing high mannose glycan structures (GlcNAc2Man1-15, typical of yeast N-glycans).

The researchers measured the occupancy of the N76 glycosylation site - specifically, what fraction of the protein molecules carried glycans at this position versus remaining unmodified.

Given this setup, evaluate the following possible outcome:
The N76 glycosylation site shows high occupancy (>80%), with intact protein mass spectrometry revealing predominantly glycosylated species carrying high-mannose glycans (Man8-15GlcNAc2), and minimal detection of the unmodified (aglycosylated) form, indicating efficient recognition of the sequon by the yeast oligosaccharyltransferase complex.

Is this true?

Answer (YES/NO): NO